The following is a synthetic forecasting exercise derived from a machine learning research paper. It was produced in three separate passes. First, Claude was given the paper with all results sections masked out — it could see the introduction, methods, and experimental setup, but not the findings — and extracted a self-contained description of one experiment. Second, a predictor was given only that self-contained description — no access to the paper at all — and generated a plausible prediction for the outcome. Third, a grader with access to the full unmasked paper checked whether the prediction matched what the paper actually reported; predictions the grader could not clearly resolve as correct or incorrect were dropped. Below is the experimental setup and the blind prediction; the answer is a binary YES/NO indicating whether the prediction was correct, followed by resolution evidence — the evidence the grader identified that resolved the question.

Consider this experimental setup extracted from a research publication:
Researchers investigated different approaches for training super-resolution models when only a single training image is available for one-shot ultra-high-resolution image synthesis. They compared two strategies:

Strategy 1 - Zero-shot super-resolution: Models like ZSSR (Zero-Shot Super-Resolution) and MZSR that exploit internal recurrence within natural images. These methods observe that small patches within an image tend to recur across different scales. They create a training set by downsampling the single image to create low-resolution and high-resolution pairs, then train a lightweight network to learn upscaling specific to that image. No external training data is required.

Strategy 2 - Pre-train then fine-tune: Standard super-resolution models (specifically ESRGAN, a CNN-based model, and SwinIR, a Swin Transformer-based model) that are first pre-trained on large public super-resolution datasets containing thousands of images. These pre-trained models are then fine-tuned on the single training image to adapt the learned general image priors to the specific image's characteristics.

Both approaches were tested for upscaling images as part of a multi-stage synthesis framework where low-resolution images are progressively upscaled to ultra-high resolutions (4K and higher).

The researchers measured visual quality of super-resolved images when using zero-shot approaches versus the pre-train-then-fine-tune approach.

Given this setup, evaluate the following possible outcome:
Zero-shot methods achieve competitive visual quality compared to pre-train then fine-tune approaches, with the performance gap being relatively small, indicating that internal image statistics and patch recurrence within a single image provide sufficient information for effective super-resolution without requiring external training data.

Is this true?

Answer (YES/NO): NO